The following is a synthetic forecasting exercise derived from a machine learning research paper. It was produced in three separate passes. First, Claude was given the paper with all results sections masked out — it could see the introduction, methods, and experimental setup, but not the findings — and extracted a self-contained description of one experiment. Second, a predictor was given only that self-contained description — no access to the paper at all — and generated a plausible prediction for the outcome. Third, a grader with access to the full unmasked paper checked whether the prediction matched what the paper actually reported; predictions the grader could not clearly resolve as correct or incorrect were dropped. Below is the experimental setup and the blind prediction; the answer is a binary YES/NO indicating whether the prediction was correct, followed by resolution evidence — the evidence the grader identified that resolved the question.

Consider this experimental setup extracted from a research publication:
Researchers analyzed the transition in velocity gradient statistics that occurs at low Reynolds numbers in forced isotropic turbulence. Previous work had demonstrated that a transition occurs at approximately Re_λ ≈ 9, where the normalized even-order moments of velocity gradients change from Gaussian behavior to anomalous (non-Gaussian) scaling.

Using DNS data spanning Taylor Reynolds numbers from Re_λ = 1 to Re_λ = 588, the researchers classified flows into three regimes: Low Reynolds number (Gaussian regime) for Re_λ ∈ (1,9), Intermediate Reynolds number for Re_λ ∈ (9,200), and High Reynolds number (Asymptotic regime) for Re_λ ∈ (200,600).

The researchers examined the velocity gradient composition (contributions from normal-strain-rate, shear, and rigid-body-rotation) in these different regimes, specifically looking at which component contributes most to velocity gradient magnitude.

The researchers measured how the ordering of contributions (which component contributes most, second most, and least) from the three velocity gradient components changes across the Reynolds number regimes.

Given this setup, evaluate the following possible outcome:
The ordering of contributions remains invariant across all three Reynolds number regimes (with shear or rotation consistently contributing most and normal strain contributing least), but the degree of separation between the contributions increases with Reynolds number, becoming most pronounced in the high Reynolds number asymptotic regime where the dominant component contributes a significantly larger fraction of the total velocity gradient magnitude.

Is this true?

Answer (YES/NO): NO